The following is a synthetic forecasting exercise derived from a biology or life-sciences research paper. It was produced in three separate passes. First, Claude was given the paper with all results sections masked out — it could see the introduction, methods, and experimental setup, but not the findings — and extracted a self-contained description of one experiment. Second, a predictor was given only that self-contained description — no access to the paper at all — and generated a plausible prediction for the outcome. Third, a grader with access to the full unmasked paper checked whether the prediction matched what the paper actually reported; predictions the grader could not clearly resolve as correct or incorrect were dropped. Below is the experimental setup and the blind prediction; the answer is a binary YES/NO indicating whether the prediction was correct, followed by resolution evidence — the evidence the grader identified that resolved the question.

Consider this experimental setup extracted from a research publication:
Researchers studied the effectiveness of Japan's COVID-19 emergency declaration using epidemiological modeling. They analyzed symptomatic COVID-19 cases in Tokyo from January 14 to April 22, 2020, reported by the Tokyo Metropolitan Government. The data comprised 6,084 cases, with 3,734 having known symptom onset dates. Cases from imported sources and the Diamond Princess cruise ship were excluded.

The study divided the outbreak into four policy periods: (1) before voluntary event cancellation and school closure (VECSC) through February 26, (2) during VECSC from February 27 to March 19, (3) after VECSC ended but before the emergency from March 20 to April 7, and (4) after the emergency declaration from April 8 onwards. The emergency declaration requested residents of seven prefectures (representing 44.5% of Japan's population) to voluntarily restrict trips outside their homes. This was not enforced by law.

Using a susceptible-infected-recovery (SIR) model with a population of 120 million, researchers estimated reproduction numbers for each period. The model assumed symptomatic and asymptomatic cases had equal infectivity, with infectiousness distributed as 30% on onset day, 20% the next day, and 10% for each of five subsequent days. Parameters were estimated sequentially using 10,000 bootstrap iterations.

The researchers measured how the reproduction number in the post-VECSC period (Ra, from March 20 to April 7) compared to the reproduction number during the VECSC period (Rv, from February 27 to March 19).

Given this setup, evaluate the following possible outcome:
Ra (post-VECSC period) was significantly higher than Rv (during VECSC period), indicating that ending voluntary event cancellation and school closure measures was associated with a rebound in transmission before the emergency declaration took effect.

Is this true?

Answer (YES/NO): NO